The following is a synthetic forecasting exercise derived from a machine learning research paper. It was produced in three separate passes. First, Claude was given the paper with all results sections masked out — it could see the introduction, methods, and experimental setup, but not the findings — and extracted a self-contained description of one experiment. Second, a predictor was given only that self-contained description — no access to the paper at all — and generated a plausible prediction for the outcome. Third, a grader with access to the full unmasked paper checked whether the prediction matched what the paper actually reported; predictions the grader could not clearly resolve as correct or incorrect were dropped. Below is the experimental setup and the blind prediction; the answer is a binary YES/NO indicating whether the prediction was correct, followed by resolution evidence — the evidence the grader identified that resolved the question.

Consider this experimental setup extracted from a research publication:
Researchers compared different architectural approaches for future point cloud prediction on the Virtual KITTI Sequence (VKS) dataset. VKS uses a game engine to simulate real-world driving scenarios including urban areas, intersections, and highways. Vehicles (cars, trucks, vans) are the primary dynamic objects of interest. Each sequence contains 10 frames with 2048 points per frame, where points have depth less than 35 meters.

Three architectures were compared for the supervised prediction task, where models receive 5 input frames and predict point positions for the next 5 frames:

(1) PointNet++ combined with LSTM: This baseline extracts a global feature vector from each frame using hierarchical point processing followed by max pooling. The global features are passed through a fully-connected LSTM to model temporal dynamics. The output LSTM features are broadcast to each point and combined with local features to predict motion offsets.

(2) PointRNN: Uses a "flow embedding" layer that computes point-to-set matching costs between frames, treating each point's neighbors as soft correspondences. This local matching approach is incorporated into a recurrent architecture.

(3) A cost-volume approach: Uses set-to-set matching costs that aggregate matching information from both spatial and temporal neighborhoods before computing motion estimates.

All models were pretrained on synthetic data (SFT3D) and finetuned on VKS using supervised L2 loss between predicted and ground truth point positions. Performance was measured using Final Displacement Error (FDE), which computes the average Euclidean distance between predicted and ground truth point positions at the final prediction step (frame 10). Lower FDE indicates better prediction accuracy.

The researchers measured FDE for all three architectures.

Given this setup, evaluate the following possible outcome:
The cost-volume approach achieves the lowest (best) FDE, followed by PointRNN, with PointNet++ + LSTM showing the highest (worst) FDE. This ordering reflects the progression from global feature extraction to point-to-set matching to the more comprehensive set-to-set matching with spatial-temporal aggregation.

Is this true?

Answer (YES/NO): NO